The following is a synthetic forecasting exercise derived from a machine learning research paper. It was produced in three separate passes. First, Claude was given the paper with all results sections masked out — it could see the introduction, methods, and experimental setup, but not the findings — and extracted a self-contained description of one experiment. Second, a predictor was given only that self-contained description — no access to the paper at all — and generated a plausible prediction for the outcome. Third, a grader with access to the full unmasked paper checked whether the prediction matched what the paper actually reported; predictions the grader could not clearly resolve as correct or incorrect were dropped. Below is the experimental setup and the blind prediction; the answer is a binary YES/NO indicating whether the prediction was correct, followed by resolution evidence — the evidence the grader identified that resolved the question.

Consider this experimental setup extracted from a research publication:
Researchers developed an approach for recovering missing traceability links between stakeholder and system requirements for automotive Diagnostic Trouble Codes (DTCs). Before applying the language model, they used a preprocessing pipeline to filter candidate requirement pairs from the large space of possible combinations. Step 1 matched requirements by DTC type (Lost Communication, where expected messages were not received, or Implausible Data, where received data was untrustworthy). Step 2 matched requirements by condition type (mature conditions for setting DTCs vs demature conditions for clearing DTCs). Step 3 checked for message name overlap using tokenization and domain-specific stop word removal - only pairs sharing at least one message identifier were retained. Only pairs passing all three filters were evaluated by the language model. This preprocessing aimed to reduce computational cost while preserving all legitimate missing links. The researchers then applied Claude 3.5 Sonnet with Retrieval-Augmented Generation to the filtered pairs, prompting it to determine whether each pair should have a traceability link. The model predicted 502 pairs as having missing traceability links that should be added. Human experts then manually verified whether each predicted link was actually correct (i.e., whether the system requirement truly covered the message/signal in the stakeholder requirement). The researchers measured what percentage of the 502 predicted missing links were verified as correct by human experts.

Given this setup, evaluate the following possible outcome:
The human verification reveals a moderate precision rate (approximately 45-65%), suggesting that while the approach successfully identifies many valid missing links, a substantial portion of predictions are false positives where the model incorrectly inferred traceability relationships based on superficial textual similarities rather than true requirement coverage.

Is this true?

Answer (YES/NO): NO